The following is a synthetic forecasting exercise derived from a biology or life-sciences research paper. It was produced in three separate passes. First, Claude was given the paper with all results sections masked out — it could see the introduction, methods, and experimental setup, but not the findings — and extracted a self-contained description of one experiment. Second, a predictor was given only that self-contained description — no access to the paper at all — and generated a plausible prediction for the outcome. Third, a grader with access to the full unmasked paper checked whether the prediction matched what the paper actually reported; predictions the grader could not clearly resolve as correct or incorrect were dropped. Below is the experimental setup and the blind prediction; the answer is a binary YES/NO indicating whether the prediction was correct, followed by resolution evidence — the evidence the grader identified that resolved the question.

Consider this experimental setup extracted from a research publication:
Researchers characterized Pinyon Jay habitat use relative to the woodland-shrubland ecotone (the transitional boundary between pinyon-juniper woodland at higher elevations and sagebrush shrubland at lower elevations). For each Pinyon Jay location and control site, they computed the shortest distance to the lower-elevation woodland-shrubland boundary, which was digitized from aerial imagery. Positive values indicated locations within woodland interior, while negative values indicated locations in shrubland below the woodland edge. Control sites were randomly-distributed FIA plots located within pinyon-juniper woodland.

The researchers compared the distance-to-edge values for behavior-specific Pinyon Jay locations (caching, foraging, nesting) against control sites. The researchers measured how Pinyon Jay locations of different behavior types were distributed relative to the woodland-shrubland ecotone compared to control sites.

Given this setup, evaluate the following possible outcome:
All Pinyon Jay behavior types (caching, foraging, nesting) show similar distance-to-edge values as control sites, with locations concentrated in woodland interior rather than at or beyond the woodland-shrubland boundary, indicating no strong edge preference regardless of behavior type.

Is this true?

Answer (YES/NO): NO